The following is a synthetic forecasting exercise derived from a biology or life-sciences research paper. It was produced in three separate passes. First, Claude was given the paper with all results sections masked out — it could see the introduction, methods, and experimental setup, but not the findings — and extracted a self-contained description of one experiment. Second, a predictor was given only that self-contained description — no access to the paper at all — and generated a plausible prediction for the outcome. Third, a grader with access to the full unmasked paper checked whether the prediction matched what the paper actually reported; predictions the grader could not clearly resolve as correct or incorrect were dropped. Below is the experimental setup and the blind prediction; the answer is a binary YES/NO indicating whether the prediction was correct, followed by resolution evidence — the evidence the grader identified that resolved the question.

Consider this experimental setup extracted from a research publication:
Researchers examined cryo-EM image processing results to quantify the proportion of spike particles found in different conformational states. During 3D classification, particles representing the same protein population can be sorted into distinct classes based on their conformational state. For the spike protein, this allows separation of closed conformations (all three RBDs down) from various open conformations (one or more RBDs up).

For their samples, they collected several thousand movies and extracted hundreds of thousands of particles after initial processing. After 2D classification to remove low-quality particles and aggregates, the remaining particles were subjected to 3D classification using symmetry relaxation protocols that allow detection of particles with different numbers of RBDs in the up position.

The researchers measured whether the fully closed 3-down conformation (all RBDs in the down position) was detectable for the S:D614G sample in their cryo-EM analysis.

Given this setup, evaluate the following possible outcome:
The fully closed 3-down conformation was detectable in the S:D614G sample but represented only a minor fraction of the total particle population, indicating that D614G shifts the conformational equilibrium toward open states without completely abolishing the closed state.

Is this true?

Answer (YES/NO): NO